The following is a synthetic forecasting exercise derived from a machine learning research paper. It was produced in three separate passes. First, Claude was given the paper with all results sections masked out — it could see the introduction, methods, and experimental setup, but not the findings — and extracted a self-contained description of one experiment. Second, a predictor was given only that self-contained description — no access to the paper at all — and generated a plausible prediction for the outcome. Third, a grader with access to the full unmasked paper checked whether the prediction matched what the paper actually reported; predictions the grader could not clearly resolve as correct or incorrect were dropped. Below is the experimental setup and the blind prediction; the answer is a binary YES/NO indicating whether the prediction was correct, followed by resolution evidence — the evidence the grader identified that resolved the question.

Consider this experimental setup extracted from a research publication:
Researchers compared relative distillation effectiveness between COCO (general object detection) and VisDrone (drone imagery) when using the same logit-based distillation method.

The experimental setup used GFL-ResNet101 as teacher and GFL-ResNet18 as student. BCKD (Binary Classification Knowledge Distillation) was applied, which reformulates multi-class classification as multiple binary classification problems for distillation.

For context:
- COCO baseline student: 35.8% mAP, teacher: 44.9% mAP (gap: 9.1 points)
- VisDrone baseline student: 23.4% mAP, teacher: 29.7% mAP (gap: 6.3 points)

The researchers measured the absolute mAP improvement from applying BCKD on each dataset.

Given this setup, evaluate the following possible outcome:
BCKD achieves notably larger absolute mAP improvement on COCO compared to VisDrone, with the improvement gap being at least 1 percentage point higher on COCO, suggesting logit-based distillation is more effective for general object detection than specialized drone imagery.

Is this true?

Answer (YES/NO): NO